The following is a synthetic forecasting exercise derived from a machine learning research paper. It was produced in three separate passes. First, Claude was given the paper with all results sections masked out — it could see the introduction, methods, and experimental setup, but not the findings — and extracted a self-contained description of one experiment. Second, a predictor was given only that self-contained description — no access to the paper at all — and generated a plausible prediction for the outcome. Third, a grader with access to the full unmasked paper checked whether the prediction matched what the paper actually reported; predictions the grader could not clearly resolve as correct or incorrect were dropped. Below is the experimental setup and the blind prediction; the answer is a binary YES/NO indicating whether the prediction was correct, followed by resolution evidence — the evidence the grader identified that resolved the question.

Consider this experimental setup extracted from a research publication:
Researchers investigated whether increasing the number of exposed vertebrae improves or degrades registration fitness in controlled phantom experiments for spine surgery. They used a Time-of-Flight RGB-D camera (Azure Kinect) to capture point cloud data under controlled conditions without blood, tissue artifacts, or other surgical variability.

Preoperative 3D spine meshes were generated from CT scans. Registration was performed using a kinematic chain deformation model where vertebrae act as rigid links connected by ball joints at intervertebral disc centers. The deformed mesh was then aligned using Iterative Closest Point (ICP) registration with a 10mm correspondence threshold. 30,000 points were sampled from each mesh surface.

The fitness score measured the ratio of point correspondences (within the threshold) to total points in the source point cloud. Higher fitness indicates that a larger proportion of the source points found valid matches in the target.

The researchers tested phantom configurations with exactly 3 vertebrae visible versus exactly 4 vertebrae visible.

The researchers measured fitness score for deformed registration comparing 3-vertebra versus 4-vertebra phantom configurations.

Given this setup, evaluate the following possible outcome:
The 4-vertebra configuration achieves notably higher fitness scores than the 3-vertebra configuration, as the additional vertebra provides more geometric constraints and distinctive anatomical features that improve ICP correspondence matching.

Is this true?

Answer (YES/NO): NO